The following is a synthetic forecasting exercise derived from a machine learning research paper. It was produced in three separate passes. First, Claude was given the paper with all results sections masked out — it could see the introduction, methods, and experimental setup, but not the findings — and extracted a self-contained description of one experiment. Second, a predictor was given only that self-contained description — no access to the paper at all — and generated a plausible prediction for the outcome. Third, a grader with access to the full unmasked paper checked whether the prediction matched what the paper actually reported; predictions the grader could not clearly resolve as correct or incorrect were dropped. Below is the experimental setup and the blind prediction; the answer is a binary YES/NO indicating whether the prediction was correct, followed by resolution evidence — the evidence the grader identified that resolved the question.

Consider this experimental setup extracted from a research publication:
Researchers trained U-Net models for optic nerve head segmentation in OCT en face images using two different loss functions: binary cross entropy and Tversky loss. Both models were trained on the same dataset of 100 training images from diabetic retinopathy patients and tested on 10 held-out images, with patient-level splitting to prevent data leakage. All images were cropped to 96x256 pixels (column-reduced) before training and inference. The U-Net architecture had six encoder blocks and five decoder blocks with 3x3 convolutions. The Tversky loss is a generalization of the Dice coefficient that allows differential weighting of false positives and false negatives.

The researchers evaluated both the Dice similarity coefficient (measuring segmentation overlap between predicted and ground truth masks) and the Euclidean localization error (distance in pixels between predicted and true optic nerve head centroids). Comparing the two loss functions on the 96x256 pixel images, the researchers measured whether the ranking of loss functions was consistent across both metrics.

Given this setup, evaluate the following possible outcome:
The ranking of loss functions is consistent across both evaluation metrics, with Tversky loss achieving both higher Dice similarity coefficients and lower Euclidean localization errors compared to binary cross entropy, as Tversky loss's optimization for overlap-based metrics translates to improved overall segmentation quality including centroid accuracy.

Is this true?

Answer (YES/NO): YES